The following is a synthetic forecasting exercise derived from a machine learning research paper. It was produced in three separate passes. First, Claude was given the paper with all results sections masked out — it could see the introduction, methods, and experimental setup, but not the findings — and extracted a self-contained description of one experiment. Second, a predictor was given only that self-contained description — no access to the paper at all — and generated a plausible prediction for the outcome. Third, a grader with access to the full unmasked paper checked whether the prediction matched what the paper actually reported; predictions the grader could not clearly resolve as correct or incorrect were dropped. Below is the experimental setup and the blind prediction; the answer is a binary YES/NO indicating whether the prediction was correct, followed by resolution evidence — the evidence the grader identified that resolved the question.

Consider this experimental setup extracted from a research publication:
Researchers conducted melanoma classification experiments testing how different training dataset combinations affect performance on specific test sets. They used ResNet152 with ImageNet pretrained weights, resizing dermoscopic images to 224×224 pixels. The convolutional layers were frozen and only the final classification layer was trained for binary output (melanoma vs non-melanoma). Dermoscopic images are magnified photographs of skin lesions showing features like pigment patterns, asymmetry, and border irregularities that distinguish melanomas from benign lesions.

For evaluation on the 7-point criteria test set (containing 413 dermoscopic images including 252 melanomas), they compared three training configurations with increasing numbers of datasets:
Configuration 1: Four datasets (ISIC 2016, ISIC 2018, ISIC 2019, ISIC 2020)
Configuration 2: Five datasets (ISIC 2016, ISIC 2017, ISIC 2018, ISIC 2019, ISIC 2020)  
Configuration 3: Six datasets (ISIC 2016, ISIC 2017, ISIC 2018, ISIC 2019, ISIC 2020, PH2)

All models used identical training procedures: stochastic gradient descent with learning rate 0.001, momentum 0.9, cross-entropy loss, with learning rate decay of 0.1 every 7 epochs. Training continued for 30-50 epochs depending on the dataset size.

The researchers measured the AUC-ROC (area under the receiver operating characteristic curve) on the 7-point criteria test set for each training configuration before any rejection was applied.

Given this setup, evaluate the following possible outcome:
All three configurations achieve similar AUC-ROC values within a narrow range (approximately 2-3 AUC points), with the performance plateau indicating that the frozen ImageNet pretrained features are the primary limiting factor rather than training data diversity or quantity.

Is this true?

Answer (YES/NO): NO